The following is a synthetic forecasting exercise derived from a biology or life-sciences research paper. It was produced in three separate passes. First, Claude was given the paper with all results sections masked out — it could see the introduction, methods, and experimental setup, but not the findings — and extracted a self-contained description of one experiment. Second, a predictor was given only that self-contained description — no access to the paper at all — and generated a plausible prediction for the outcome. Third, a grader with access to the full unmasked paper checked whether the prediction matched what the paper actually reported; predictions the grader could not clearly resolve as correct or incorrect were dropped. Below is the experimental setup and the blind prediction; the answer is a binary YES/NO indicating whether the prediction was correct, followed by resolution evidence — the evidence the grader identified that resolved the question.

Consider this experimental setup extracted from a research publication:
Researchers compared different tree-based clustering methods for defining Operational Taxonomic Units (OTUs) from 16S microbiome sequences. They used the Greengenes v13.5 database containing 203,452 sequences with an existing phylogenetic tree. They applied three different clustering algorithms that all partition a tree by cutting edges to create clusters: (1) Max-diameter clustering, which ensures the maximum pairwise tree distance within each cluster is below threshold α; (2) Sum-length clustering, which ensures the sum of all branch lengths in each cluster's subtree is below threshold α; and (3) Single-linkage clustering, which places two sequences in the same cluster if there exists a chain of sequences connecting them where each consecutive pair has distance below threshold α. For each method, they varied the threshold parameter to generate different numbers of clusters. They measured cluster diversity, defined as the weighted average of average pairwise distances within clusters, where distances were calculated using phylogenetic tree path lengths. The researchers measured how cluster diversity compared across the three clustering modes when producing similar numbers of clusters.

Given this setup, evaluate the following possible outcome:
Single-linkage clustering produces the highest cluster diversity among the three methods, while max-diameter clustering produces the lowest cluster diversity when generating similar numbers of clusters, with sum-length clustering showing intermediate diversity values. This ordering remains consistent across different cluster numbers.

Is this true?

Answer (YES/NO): NO